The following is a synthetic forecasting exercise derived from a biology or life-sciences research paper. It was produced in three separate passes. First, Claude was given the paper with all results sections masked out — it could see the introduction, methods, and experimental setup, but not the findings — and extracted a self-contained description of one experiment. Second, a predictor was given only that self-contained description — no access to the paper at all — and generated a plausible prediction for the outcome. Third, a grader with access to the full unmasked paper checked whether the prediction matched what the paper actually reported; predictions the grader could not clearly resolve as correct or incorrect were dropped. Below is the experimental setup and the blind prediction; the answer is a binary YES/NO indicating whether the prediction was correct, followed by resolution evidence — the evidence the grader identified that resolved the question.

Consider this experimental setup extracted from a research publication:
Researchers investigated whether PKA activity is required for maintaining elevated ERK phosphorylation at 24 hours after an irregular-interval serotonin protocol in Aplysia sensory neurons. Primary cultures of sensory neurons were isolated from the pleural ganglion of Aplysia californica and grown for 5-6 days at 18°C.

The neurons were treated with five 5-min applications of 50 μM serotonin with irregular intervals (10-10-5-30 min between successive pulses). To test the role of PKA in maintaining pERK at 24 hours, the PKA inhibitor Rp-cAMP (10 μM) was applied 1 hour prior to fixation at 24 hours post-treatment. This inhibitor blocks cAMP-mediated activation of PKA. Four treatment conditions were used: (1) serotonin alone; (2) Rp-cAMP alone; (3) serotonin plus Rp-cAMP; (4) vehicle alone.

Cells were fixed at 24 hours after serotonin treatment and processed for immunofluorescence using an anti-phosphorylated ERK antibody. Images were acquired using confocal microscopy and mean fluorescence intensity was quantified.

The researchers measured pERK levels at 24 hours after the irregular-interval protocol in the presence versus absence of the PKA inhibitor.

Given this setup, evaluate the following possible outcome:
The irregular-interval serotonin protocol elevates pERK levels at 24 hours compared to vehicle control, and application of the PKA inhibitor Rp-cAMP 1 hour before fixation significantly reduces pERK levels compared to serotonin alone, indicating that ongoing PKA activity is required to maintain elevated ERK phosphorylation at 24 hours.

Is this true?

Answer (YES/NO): YES